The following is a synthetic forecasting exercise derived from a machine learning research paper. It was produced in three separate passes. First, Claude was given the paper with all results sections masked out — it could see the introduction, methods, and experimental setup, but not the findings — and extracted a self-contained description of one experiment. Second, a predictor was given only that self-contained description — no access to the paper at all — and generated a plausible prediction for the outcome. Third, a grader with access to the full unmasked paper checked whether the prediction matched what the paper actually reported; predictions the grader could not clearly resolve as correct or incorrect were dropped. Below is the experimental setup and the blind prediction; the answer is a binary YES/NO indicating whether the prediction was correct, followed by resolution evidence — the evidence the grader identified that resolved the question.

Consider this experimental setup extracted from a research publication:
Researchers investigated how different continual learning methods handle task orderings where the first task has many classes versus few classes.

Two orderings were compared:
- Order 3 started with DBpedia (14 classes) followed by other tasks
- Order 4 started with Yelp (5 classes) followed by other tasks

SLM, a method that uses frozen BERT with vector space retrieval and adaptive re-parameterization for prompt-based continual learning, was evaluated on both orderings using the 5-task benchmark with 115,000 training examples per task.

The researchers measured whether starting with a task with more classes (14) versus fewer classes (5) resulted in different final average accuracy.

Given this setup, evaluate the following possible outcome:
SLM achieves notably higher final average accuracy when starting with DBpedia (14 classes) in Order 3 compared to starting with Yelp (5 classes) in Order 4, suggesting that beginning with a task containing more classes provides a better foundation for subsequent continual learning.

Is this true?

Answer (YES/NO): NO